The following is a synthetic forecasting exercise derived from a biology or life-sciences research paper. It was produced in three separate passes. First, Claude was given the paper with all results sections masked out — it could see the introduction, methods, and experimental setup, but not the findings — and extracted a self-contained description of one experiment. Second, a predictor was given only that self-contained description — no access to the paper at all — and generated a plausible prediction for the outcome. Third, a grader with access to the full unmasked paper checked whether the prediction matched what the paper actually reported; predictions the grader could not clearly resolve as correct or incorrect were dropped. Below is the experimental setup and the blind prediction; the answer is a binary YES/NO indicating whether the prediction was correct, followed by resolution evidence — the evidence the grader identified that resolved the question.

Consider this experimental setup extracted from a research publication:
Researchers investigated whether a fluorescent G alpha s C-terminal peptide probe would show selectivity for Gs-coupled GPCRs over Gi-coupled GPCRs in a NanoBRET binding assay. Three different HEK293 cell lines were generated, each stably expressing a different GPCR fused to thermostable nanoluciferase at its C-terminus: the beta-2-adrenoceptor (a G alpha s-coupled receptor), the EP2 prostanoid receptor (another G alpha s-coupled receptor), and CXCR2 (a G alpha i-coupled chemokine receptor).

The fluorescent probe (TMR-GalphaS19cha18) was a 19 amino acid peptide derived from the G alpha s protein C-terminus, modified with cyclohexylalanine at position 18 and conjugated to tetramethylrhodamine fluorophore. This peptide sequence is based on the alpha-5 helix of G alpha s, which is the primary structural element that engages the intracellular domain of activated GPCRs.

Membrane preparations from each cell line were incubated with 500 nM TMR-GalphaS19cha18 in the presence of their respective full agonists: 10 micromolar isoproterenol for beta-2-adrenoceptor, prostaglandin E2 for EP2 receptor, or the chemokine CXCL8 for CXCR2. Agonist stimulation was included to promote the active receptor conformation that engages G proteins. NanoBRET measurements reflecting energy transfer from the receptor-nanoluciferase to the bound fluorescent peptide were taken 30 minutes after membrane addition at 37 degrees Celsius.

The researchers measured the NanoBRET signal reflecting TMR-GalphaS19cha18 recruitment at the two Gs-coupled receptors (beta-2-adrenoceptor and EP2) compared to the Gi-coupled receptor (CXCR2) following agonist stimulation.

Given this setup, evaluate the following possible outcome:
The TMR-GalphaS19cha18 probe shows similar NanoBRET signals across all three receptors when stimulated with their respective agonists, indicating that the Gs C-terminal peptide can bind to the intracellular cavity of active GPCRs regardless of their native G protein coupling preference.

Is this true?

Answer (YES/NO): NO